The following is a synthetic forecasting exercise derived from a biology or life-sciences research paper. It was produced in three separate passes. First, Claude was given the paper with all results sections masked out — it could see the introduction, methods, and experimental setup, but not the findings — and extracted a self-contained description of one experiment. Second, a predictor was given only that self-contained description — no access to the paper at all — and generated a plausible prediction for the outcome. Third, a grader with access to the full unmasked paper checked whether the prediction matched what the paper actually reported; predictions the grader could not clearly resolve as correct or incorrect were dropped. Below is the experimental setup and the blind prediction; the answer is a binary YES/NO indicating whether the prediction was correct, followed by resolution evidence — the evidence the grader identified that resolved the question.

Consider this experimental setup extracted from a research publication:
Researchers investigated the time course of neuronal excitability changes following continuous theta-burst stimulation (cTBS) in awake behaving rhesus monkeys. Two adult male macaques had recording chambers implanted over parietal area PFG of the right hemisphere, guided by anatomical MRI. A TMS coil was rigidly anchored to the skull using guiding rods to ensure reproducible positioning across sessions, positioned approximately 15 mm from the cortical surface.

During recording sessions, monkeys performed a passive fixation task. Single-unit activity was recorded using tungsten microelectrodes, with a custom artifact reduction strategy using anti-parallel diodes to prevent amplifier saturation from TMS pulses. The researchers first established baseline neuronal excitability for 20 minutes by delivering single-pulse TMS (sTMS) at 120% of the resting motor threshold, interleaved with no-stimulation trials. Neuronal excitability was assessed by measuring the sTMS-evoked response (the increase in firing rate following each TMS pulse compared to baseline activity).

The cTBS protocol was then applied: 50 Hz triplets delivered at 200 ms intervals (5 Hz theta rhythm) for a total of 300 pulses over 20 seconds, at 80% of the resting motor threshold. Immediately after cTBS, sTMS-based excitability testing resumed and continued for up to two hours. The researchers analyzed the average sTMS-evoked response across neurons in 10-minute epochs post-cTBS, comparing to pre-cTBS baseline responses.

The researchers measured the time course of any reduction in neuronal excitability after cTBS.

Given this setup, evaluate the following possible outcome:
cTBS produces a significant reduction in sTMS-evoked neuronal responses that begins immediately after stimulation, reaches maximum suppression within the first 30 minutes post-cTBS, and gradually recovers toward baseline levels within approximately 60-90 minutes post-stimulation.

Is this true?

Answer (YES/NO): NO